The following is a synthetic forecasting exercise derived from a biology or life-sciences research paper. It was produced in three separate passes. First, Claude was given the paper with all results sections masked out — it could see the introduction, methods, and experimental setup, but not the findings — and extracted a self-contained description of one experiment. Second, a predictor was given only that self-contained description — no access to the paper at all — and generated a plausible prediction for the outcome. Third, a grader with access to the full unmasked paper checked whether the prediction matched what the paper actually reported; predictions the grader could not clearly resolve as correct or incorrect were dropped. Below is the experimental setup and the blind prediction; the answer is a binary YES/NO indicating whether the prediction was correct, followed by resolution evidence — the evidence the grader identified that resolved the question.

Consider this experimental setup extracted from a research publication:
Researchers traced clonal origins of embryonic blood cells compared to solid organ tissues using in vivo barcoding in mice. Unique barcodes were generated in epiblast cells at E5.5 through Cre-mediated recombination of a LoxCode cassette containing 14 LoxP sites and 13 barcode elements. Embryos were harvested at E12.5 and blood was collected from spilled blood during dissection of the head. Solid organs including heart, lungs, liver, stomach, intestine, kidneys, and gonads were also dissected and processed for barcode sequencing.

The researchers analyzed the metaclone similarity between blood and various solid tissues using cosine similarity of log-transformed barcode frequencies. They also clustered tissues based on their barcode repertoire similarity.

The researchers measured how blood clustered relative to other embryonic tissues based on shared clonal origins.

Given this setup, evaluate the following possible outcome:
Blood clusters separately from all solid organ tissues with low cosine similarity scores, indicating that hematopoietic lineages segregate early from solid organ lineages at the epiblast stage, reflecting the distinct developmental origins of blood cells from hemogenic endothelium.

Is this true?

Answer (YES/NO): YES